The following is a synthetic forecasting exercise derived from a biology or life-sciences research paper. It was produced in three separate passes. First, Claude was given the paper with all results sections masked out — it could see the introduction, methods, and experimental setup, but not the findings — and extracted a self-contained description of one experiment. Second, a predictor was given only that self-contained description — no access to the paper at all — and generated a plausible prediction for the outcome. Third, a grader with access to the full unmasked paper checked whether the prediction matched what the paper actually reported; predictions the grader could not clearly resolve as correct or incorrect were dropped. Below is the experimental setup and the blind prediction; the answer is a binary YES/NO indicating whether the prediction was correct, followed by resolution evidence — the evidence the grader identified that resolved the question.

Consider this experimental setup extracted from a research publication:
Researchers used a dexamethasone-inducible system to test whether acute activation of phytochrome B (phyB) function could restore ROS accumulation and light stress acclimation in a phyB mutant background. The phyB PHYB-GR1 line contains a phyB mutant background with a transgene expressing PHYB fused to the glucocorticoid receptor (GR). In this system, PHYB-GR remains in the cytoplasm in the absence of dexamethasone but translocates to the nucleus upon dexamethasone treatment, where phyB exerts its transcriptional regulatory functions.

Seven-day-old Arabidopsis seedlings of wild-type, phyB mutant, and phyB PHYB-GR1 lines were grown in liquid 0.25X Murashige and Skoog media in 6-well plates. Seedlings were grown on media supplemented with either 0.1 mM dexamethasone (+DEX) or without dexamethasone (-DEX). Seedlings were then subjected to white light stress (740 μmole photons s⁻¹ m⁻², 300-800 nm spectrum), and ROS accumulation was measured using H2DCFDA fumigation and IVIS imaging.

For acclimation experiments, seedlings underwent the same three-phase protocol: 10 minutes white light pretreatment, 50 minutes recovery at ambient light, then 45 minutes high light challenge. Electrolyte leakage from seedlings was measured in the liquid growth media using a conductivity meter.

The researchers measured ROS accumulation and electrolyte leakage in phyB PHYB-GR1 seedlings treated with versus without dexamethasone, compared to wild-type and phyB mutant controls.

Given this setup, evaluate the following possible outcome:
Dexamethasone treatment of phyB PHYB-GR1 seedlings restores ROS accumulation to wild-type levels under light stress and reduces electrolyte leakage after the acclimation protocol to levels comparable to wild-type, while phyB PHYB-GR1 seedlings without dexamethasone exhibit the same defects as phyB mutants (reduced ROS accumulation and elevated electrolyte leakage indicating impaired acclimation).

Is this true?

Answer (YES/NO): NO